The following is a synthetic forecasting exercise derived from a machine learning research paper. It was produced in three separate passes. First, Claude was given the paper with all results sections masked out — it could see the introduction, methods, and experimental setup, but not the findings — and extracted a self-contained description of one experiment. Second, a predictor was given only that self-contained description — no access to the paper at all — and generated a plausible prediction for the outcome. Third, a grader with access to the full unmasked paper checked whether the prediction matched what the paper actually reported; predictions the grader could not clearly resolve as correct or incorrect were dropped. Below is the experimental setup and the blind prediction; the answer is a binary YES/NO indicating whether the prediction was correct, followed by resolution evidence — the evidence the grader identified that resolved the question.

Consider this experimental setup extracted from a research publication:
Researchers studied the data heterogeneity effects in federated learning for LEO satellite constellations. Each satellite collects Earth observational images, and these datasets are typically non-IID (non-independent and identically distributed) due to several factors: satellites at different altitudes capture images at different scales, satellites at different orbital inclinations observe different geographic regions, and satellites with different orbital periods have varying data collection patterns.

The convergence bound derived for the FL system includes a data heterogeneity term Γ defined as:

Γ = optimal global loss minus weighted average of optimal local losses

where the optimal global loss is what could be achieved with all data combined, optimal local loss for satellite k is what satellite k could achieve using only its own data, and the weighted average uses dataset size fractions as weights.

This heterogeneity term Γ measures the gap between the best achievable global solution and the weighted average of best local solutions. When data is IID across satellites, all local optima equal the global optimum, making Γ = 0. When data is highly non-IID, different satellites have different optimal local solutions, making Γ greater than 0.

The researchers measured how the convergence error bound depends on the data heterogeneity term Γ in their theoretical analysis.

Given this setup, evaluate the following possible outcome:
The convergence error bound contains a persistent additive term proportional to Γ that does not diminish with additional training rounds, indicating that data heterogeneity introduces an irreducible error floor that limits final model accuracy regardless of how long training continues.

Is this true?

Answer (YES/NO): NO